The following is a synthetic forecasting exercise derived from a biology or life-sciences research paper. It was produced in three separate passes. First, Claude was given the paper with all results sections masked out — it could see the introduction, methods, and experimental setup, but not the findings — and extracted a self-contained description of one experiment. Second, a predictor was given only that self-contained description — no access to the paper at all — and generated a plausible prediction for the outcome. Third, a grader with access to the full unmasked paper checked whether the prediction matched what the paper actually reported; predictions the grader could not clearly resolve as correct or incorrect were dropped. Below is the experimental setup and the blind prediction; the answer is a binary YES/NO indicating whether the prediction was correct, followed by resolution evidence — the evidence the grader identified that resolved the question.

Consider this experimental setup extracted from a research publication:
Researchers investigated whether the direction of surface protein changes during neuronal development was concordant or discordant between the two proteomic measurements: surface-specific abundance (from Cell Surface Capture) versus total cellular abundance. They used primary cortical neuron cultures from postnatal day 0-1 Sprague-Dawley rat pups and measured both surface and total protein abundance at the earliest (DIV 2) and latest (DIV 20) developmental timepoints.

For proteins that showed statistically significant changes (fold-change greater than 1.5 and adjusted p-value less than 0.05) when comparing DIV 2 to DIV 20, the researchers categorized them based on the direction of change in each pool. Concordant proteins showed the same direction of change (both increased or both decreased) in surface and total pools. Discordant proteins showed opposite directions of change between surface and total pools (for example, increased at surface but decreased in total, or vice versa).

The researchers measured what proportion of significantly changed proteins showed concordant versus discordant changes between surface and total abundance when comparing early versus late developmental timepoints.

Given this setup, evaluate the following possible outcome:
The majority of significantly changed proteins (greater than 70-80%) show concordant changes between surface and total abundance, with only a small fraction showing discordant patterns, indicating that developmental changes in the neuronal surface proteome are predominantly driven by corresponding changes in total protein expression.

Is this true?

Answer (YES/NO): YES